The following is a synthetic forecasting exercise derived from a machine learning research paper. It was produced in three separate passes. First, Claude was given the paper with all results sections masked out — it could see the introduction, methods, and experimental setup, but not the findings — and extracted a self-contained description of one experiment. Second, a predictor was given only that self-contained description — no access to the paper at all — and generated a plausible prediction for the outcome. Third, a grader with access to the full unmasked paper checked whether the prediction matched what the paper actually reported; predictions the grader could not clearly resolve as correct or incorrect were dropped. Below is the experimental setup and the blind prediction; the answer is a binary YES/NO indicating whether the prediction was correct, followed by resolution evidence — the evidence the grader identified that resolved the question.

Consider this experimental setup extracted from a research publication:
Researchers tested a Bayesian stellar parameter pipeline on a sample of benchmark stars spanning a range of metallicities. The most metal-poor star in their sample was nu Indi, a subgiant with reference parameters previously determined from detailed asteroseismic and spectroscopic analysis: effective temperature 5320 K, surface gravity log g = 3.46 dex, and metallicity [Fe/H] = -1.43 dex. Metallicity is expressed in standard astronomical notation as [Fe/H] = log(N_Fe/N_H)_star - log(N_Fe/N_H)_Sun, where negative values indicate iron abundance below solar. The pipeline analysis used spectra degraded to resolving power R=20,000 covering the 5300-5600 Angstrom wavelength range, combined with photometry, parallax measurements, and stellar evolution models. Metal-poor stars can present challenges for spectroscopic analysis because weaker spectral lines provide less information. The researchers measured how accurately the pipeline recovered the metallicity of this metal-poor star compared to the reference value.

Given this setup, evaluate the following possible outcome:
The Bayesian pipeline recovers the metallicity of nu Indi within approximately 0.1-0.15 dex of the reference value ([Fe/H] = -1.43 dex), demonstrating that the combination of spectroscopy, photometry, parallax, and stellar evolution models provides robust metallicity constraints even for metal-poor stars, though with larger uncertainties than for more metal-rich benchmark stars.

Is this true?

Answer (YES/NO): NO